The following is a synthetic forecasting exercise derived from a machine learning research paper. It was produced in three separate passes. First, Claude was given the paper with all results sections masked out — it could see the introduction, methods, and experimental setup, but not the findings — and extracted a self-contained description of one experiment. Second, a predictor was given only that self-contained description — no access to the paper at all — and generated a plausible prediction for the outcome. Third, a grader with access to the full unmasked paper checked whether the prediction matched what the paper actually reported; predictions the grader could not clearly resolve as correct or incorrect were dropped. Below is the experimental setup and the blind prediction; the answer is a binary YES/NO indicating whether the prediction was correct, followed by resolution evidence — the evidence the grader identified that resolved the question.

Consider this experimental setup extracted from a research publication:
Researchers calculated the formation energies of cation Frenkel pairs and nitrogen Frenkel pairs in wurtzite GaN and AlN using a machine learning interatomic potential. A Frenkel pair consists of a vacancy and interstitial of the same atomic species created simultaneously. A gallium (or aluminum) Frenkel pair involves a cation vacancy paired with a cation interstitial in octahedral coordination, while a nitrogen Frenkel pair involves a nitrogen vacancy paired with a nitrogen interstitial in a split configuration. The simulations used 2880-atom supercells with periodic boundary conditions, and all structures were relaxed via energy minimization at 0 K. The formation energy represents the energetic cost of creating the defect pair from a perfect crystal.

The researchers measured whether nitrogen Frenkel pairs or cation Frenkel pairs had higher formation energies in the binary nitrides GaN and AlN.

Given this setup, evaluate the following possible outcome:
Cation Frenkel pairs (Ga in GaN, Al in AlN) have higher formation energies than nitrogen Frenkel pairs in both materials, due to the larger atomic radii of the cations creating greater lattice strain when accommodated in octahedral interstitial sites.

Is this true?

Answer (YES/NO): NO